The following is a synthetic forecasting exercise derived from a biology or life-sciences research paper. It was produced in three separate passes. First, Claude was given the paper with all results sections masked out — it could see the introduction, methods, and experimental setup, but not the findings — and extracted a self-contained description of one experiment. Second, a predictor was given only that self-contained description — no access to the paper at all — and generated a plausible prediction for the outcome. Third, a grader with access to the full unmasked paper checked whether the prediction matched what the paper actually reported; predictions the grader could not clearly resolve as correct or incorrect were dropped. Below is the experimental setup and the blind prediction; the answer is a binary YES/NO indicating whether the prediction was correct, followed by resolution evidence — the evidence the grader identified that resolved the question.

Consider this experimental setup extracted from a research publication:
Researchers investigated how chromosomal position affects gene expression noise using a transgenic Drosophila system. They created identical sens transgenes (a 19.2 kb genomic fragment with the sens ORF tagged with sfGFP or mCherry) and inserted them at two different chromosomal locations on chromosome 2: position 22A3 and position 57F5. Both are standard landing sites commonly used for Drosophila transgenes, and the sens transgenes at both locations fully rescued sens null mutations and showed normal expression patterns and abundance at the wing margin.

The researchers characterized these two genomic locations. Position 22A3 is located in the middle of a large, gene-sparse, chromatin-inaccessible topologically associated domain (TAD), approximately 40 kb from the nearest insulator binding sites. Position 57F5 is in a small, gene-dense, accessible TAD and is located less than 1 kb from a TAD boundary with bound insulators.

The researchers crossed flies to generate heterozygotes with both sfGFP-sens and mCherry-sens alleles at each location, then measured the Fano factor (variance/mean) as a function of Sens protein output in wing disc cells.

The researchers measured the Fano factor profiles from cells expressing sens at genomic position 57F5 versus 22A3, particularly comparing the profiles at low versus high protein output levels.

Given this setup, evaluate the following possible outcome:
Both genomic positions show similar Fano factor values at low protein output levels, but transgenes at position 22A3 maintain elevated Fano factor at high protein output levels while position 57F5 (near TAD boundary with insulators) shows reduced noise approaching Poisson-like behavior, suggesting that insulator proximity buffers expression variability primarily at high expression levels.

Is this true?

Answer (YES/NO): NO